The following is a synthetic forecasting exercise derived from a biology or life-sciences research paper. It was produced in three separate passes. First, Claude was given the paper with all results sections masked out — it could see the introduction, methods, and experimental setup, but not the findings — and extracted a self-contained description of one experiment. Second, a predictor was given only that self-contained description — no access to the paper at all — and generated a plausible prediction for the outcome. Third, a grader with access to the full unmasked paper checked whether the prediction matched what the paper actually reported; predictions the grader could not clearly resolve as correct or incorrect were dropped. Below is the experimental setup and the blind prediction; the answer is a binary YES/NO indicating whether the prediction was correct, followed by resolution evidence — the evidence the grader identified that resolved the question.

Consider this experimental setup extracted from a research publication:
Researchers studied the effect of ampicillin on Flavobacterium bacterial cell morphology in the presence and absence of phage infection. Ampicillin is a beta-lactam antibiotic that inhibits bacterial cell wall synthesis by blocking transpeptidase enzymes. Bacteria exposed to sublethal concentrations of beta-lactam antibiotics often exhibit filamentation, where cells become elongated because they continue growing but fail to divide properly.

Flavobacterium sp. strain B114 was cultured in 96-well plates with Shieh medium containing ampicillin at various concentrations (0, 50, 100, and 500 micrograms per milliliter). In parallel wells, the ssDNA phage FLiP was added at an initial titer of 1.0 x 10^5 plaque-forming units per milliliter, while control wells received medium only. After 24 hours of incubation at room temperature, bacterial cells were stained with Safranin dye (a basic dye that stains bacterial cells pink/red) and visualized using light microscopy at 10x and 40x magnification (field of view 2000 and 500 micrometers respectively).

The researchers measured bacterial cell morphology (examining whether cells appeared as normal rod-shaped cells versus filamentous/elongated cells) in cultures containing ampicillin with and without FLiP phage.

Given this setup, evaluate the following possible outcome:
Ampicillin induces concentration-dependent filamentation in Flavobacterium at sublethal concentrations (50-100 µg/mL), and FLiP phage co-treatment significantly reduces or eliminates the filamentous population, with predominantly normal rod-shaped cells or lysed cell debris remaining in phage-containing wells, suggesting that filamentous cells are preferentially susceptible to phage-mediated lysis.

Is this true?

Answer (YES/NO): NO